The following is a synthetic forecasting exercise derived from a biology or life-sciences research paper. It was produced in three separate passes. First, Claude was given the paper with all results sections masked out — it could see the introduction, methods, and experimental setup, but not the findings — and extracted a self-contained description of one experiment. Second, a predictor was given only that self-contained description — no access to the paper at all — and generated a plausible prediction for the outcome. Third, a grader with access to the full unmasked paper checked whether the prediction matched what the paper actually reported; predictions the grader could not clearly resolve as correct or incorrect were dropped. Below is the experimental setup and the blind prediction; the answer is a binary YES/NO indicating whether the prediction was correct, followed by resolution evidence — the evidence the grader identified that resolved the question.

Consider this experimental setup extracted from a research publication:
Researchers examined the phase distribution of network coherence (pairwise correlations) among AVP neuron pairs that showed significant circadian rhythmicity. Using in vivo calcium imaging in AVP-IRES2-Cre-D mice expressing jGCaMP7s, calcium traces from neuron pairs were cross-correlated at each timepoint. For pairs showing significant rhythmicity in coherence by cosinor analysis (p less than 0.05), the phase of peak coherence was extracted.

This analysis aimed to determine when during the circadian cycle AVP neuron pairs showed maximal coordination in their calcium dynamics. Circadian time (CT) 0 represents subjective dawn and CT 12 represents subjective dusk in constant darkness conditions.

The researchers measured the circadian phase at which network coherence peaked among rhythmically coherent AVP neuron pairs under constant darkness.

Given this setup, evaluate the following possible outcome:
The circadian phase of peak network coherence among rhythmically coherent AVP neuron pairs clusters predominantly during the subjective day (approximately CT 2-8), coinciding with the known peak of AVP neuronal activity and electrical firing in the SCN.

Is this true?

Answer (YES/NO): NO